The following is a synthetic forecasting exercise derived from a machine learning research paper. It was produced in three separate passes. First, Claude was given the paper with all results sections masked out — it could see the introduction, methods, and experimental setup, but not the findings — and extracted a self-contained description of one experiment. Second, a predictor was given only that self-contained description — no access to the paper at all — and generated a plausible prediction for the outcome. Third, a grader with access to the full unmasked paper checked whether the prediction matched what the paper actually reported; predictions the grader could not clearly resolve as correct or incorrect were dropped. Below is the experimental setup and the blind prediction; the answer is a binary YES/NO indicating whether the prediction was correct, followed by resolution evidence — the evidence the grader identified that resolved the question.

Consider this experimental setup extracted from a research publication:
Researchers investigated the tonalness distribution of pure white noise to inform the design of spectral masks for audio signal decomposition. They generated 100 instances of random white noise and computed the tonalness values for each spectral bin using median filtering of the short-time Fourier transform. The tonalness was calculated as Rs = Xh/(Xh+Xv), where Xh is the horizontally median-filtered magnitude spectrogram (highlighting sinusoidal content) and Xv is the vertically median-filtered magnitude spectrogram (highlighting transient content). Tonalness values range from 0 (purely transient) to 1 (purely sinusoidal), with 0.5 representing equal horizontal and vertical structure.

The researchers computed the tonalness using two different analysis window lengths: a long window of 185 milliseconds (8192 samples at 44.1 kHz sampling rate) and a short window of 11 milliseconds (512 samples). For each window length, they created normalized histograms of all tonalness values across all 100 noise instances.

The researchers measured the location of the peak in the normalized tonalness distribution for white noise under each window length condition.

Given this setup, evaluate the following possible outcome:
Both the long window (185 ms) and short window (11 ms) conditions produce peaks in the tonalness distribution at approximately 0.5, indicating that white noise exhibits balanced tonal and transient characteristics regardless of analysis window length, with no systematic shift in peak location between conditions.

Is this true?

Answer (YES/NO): NO